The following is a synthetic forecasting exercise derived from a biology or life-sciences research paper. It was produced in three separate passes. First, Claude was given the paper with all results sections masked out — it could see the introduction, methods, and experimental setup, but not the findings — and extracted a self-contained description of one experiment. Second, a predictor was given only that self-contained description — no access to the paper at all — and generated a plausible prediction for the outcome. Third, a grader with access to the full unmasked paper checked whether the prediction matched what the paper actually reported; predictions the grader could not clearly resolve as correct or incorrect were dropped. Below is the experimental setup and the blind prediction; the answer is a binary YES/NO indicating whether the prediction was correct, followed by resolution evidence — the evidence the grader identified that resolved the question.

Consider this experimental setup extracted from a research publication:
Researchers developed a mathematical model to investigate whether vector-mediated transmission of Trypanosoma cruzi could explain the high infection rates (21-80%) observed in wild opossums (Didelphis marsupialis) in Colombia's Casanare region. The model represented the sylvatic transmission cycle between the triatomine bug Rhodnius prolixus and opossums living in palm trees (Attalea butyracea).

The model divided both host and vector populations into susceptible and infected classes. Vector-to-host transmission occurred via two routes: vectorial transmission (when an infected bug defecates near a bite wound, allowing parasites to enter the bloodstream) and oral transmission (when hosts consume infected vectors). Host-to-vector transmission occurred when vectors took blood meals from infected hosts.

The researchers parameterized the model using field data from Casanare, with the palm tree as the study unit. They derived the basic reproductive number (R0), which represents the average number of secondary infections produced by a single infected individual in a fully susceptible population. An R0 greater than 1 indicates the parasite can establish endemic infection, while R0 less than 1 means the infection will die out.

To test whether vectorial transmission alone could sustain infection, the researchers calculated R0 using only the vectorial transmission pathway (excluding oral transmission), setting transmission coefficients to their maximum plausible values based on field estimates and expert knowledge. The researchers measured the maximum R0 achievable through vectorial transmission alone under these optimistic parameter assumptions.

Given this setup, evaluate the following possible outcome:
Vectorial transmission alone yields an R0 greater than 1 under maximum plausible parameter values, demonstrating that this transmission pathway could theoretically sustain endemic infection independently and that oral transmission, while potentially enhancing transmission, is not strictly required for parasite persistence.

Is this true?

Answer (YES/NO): NO